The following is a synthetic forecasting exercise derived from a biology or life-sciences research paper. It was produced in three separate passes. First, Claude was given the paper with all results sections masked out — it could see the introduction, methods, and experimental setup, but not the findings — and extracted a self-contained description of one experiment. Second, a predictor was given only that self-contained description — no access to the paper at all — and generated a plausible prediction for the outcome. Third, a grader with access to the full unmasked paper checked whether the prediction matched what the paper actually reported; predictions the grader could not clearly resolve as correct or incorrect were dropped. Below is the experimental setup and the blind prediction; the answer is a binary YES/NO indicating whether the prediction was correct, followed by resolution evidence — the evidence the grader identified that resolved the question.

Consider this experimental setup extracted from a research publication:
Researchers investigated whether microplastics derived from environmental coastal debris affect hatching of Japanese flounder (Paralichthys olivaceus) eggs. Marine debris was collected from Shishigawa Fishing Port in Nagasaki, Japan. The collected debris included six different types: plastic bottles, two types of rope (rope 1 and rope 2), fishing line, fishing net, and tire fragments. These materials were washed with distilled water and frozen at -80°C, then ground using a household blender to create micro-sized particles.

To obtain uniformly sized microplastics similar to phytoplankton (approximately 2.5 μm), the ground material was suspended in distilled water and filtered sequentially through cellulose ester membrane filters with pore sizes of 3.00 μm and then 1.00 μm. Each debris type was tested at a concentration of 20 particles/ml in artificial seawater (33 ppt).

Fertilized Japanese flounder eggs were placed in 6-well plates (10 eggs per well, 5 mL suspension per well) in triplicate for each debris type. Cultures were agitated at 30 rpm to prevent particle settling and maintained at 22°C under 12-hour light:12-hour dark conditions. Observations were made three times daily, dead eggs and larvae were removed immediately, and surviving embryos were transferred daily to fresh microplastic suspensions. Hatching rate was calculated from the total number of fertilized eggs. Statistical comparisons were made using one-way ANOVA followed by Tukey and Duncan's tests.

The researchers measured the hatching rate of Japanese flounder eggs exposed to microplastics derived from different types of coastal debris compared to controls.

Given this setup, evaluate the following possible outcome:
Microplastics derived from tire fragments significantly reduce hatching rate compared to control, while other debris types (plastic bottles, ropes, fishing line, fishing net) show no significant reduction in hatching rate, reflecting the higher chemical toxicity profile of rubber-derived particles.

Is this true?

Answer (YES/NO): NO